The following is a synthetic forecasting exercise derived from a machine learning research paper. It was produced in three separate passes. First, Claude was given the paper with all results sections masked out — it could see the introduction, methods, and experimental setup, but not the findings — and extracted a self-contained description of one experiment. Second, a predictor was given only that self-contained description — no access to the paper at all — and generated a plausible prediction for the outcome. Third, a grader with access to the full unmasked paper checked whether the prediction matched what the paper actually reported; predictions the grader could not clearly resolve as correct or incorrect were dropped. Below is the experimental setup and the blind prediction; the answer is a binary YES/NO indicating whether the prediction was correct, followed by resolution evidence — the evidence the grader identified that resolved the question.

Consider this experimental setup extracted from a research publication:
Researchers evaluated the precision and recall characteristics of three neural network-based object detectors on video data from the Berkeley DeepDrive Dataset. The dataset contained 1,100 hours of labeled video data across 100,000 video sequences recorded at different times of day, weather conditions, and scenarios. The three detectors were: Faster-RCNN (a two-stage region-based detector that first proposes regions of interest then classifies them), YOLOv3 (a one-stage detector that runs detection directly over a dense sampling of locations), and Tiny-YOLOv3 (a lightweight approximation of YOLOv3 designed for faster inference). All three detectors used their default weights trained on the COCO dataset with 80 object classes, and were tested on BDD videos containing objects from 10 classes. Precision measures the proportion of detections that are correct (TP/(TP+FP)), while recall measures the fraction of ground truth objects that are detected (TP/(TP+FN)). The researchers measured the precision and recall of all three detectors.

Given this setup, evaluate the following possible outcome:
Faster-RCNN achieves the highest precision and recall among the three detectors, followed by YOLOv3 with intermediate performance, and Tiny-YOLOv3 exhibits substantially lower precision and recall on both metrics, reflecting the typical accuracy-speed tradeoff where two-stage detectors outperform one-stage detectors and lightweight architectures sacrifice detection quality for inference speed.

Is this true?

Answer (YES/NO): NO